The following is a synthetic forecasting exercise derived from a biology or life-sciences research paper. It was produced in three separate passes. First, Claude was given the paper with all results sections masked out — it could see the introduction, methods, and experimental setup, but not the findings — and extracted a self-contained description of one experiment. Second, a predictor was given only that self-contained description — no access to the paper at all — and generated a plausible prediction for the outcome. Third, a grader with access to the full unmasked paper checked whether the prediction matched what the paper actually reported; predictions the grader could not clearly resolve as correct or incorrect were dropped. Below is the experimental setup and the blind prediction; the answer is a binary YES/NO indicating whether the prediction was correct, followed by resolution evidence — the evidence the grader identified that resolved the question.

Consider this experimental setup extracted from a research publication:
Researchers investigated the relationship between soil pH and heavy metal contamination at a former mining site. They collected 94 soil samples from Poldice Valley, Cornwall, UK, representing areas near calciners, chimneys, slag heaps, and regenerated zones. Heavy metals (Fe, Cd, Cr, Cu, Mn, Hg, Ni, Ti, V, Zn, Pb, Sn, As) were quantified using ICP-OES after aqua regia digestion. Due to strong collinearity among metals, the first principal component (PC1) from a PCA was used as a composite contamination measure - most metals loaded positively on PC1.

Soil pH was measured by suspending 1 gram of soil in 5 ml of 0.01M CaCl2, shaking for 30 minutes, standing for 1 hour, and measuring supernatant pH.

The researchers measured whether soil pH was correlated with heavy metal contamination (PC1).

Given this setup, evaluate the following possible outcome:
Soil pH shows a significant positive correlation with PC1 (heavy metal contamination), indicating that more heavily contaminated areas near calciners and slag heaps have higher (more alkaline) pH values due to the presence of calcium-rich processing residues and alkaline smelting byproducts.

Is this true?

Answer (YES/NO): YES